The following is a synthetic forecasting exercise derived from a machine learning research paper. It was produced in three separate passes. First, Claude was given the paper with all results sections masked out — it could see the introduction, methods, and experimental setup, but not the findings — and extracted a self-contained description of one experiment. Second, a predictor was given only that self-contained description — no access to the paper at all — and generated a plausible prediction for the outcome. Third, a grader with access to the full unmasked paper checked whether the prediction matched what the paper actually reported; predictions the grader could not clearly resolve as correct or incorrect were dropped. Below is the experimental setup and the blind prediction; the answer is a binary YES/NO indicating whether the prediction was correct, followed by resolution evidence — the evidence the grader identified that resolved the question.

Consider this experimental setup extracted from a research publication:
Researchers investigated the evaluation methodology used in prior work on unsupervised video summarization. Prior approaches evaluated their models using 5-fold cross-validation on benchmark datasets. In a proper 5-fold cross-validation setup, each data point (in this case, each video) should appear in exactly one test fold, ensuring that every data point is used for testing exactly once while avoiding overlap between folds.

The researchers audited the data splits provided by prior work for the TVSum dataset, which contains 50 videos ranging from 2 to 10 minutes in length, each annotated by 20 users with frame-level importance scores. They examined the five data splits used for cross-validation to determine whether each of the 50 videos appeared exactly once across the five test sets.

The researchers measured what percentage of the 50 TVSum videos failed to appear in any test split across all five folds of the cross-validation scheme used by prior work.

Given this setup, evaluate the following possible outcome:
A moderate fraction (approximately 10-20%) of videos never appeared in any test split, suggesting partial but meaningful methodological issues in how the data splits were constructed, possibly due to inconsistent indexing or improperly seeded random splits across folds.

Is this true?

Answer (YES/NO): NO